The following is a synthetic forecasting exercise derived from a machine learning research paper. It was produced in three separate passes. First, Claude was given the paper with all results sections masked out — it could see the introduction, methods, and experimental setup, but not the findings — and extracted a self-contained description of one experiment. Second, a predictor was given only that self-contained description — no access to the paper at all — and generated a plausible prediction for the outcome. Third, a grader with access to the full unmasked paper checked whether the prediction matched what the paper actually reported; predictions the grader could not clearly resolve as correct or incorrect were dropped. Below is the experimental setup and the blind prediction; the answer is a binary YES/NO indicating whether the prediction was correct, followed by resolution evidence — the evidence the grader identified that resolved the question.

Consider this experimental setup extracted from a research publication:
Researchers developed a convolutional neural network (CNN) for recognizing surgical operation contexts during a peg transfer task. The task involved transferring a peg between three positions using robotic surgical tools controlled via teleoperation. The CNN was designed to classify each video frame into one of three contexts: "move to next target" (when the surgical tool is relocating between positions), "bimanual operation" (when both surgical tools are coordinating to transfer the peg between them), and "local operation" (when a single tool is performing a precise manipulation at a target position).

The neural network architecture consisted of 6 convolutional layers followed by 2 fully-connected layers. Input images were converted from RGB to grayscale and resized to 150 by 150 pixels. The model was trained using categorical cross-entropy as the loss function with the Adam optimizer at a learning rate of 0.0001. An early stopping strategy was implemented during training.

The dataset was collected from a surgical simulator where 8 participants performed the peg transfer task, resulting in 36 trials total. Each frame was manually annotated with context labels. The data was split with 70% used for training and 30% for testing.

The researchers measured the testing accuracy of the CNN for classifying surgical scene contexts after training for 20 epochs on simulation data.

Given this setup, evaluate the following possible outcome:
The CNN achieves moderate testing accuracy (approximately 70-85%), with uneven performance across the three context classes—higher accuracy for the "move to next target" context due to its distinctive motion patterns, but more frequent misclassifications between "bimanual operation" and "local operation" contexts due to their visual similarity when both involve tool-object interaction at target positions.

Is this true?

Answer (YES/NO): NO